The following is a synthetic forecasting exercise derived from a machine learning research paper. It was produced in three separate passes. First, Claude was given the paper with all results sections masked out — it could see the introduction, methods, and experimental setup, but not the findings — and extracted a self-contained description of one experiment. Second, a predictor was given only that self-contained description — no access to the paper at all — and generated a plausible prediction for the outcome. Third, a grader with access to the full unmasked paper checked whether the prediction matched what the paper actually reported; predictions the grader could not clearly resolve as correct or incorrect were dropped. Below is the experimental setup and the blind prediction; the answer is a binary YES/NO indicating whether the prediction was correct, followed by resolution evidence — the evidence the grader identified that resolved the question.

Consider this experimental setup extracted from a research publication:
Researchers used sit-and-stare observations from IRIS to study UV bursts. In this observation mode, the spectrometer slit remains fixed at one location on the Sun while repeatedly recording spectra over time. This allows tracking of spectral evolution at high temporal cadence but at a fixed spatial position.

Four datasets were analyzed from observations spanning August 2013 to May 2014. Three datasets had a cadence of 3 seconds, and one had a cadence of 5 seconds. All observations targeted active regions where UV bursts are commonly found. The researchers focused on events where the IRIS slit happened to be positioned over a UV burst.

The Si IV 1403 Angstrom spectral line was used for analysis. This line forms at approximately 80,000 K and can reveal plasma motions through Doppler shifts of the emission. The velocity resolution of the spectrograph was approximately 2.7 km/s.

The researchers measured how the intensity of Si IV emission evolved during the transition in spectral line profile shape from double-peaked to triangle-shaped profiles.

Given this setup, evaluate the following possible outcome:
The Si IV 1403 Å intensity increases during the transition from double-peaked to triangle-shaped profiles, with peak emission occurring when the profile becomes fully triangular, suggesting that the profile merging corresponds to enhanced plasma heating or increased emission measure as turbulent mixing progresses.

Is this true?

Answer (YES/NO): YES